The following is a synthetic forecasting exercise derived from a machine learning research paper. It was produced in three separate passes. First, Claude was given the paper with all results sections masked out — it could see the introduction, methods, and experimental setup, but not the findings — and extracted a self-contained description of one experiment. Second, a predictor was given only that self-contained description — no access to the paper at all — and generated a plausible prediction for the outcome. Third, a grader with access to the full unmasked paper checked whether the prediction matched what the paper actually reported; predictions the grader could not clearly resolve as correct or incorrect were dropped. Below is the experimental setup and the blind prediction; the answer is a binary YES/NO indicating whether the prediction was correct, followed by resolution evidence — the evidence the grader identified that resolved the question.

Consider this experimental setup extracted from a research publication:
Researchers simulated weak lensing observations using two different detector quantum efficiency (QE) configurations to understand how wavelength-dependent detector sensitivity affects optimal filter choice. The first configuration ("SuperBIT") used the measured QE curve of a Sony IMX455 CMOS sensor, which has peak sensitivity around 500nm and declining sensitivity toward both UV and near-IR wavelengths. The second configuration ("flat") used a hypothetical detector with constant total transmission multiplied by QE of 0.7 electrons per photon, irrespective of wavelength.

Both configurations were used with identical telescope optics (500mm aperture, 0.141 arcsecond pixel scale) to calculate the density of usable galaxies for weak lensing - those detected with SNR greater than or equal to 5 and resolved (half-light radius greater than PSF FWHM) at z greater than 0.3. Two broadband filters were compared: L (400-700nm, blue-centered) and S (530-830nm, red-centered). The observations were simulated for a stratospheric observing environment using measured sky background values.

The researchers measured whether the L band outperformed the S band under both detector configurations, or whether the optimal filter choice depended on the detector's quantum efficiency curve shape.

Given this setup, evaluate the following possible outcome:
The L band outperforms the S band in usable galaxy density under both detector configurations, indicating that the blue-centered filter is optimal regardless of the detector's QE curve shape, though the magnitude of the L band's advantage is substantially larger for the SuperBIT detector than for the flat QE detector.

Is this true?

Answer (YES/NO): NO